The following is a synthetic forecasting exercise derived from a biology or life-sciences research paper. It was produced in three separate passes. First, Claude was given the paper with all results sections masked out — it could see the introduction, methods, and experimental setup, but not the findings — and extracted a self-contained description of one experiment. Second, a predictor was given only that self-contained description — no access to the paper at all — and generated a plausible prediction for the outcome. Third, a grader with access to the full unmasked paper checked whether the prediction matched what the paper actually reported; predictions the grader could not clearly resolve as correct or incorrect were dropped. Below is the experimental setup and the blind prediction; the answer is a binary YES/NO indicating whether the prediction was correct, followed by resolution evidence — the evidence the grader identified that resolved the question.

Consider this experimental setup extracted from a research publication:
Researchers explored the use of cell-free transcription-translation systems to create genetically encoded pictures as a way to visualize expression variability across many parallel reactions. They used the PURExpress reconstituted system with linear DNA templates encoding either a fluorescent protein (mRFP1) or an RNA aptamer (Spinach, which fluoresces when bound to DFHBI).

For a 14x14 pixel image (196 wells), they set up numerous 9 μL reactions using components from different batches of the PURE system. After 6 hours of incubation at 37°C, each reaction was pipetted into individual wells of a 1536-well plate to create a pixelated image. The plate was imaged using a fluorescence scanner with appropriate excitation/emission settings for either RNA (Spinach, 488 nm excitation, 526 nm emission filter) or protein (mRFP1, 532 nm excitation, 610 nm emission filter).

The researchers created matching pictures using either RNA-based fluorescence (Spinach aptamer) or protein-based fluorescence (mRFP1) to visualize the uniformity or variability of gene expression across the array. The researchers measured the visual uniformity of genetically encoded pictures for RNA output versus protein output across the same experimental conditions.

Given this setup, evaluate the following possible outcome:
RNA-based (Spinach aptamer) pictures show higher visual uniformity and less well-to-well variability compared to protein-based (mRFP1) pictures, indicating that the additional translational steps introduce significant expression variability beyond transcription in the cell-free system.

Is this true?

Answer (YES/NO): YES